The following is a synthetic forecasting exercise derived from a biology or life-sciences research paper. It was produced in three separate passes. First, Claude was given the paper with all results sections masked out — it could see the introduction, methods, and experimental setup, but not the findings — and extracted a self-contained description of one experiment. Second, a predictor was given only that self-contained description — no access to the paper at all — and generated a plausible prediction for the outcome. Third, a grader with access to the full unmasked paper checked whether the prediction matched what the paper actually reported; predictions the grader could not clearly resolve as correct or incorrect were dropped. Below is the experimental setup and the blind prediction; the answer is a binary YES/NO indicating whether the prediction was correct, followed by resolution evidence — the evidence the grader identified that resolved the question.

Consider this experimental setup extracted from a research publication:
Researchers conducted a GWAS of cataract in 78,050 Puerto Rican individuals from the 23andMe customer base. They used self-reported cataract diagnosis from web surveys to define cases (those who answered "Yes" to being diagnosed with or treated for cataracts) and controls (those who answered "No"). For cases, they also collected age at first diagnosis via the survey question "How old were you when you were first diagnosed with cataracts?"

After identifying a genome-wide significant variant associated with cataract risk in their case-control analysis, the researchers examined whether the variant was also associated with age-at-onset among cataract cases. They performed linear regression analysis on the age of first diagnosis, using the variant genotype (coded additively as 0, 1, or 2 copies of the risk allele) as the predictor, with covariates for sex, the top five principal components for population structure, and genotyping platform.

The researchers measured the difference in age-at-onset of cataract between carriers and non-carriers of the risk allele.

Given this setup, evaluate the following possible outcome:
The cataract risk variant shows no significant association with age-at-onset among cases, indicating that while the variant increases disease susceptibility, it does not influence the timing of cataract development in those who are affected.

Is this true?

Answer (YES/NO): NO